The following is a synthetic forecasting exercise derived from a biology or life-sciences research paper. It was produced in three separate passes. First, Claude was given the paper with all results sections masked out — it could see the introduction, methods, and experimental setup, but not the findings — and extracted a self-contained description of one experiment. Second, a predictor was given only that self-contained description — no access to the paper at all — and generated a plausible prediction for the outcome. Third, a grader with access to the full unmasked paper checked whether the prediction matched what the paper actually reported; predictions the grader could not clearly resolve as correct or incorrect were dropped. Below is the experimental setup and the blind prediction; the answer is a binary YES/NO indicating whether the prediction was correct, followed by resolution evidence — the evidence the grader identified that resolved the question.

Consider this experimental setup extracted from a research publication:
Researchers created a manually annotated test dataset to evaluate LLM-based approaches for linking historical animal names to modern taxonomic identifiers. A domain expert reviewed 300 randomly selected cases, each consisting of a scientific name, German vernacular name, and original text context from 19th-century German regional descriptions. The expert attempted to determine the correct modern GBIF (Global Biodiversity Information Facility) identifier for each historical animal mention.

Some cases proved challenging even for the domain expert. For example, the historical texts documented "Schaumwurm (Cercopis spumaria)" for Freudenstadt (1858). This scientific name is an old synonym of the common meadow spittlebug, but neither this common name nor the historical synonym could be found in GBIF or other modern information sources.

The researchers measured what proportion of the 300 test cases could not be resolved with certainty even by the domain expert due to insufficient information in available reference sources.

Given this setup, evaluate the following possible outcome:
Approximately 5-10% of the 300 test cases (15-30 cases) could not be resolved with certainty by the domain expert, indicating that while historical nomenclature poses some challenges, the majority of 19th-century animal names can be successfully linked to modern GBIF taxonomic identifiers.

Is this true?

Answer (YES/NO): YES